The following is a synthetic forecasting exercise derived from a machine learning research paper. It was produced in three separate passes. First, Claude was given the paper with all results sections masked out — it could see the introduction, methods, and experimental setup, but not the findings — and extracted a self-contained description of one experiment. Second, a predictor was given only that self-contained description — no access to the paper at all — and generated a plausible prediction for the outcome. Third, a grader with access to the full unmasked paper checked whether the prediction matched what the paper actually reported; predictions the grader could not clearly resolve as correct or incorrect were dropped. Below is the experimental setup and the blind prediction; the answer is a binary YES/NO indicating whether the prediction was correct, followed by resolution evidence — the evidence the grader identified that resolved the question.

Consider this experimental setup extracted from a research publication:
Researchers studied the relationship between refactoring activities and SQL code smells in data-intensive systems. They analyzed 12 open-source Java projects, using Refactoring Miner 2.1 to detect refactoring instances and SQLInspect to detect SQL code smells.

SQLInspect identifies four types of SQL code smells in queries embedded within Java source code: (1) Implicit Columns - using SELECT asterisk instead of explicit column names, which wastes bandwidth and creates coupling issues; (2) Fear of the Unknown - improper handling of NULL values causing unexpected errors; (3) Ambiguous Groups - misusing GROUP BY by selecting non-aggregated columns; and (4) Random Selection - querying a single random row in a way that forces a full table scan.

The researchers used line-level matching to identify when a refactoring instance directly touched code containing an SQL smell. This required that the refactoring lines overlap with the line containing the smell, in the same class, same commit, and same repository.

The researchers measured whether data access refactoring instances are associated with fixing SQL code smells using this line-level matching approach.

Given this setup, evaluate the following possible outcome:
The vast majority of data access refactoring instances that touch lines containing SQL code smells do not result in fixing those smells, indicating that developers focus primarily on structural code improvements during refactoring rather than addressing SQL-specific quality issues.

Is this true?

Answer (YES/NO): NO